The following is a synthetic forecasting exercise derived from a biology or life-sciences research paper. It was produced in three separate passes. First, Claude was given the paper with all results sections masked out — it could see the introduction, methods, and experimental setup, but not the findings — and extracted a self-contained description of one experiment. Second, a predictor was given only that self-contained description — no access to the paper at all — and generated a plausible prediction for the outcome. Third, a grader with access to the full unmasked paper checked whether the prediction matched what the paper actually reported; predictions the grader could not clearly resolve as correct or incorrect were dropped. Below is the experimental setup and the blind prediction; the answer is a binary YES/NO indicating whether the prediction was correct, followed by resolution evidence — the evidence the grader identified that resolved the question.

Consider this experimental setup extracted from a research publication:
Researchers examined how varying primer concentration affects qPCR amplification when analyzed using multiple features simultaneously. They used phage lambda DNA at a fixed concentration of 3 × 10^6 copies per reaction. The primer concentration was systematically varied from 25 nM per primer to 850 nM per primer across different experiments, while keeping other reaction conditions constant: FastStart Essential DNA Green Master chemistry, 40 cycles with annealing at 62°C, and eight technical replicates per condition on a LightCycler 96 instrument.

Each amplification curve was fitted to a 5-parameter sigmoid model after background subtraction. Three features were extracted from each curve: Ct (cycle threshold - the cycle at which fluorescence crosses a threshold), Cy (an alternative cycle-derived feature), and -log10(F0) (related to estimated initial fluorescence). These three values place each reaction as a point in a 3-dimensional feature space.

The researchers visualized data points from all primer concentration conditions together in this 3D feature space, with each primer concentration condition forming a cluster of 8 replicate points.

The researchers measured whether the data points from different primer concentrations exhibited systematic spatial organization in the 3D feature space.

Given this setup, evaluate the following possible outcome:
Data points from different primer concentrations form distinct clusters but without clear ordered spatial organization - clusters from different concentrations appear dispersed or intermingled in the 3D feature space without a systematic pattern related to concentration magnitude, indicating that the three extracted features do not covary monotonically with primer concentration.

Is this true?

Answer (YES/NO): NO